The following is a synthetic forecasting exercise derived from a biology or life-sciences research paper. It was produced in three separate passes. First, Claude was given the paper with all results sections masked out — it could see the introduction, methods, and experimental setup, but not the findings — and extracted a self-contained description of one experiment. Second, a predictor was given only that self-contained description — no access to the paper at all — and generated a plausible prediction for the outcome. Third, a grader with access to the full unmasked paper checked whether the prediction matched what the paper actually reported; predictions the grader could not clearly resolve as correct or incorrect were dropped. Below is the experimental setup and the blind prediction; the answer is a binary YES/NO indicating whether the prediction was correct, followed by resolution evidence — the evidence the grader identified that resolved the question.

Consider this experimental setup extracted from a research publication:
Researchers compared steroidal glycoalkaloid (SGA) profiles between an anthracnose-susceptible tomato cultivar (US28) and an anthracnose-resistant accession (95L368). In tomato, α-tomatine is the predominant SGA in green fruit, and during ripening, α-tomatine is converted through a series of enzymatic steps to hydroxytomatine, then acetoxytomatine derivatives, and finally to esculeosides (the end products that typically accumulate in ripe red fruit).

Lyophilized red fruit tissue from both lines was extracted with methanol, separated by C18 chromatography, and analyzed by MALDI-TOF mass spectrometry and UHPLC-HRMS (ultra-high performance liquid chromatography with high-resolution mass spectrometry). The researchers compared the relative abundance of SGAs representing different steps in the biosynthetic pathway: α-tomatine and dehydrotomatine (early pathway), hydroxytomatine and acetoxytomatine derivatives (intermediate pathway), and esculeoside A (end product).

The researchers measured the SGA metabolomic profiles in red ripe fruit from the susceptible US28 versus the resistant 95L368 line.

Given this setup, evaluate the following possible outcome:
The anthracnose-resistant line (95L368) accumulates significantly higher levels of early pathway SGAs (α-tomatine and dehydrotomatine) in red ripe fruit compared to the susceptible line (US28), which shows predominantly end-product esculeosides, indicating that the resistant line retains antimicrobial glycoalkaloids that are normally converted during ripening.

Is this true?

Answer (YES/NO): YES